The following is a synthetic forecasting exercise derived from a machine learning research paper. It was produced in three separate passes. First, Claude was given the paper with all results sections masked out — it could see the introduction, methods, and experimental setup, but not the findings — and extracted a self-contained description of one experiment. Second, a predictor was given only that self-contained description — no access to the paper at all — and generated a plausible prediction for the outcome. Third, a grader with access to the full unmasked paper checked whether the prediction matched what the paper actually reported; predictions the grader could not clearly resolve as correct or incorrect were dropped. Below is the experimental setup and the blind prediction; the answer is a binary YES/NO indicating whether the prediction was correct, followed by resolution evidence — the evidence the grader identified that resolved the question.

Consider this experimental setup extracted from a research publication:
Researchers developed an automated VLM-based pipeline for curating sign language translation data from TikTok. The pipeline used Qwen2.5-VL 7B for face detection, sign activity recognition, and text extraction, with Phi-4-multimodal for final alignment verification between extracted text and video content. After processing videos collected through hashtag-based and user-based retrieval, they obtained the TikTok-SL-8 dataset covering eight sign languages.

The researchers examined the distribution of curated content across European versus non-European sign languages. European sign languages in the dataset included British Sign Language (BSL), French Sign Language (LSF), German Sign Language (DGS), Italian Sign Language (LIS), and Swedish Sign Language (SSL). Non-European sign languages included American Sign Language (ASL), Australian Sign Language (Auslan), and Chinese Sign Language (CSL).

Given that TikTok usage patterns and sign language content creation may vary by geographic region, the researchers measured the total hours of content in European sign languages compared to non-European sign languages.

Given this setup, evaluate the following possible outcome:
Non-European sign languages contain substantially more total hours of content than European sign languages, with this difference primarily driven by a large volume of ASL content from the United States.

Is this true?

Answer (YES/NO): NO